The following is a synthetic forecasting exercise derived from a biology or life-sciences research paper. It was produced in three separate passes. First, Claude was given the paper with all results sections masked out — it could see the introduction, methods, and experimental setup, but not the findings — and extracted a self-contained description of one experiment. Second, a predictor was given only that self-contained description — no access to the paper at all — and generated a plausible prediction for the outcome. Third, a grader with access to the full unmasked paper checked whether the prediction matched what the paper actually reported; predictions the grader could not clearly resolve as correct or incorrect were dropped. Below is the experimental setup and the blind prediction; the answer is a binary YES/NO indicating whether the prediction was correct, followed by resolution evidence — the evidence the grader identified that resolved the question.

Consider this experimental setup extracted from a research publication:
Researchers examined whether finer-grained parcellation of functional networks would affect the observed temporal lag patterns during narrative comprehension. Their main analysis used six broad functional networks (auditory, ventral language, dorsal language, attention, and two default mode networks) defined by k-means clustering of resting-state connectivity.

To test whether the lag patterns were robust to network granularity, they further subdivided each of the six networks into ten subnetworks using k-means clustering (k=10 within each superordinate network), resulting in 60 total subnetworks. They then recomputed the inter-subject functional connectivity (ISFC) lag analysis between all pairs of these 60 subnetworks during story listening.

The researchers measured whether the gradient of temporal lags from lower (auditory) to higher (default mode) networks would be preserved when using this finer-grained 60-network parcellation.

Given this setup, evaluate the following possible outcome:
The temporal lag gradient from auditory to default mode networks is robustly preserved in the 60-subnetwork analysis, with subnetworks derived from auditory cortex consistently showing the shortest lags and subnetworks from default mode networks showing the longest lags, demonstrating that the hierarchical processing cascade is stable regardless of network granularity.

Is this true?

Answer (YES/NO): YES